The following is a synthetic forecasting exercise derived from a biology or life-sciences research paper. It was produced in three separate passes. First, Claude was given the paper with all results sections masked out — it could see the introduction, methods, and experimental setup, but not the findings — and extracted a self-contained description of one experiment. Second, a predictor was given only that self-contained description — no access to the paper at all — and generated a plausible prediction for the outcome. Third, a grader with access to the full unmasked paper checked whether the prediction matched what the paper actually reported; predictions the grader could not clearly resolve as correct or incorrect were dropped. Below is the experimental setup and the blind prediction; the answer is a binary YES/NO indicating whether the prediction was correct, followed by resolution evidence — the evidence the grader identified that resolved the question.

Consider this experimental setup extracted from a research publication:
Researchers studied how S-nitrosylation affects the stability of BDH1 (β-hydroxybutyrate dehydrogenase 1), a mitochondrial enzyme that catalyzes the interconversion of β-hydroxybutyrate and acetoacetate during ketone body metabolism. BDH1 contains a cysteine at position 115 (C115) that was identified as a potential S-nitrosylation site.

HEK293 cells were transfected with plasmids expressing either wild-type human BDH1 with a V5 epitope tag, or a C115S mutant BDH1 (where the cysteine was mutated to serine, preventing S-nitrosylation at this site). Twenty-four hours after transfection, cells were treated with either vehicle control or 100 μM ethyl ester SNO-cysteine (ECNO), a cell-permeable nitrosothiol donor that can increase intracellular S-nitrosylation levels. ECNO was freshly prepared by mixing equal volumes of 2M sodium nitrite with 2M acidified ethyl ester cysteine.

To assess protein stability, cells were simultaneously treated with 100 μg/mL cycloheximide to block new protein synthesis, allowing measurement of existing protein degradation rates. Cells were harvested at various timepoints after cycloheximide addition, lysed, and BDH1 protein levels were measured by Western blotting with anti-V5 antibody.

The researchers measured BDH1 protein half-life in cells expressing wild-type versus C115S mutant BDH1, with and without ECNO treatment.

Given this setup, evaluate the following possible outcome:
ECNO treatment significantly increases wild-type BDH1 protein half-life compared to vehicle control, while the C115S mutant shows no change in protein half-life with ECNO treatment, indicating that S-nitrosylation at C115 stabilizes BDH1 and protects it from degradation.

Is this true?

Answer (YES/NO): YES